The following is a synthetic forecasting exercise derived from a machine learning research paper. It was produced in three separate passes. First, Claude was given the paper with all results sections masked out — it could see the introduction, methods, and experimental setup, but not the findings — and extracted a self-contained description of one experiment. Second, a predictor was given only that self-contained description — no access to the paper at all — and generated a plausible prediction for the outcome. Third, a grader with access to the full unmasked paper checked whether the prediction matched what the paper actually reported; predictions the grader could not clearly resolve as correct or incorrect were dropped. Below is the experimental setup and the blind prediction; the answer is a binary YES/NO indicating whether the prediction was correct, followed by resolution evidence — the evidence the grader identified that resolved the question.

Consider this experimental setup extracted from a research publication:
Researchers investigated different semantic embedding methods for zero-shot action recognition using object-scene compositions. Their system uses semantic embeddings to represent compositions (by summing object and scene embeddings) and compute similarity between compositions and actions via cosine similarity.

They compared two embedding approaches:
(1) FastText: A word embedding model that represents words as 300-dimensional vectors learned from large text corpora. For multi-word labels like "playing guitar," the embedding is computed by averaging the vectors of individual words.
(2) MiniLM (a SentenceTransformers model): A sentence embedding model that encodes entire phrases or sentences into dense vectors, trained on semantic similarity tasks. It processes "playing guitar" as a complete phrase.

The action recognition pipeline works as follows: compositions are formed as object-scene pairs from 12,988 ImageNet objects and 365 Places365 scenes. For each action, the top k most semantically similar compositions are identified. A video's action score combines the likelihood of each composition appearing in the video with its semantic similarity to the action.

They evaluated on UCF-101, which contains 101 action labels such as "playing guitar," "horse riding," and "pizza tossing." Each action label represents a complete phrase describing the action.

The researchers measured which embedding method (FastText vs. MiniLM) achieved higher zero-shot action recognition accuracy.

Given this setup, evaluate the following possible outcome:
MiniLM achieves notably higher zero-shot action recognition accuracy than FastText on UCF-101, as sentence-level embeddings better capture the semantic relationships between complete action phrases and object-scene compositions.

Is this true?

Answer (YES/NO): NO